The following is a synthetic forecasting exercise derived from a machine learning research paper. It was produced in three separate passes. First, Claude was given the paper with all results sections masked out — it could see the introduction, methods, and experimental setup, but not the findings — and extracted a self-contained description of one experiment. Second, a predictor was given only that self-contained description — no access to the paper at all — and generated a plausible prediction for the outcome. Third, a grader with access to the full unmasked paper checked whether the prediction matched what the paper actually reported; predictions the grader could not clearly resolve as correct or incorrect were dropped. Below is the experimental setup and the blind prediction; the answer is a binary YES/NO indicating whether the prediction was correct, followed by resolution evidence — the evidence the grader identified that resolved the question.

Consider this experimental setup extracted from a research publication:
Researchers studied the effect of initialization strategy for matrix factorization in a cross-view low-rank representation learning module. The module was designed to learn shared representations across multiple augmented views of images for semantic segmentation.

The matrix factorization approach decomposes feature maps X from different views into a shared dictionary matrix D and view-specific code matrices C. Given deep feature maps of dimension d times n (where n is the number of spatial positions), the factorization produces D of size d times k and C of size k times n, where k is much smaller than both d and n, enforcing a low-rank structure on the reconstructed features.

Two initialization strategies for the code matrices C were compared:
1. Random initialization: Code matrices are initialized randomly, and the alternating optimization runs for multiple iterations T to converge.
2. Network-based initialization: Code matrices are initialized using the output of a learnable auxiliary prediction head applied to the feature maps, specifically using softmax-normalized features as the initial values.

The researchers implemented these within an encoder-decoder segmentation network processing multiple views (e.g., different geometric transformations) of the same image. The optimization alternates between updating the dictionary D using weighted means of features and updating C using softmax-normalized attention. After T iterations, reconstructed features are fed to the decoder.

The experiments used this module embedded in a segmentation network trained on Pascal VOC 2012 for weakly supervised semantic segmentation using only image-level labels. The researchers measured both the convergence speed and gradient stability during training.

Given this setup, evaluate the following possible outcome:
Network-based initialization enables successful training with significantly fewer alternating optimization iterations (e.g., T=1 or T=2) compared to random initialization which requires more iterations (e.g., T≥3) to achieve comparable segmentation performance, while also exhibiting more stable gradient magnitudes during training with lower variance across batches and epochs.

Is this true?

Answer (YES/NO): NO